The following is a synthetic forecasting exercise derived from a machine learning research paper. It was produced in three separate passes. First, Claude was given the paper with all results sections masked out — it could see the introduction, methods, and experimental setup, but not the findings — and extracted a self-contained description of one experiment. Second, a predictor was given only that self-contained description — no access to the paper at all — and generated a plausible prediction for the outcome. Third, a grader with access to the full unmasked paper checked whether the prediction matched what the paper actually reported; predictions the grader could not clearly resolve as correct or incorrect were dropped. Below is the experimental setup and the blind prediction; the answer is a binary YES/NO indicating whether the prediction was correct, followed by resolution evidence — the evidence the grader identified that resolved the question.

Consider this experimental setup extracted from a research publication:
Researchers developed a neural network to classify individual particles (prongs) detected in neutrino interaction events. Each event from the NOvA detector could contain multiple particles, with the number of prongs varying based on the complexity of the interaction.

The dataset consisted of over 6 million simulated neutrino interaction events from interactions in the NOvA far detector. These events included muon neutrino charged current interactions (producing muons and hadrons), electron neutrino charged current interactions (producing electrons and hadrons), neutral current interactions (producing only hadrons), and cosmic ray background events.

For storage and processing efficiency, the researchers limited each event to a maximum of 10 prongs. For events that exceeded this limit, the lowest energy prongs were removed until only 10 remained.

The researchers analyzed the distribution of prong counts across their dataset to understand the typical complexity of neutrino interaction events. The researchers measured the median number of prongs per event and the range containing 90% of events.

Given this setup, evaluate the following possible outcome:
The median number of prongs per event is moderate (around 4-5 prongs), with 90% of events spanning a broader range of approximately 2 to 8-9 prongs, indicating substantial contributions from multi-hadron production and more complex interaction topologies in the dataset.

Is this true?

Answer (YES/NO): NO